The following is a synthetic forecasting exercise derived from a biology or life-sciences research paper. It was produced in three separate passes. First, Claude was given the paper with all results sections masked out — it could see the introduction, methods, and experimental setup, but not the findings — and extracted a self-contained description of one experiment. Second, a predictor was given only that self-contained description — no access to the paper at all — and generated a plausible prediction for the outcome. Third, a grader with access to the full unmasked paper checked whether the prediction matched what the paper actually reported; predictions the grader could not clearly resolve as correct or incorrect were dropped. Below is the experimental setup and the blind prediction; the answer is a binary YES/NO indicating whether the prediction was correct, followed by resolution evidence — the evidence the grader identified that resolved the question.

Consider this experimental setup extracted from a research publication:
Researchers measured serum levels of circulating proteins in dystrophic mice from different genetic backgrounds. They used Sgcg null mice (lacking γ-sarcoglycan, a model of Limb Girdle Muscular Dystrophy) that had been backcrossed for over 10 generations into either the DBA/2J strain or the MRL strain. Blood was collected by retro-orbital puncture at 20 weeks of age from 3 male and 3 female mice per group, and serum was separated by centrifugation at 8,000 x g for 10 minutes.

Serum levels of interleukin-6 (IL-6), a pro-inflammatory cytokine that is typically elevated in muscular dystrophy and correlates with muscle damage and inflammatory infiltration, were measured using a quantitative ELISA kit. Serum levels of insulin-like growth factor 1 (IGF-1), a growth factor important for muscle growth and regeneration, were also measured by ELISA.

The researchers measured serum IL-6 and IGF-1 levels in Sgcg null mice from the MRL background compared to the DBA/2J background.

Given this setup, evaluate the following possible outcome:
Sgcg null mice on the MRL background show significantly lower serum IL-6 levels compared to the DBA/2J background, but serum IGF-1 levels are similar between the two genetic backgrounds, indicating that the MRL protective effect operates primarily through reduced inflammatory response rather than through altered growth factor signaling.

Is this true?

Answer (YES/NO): NO